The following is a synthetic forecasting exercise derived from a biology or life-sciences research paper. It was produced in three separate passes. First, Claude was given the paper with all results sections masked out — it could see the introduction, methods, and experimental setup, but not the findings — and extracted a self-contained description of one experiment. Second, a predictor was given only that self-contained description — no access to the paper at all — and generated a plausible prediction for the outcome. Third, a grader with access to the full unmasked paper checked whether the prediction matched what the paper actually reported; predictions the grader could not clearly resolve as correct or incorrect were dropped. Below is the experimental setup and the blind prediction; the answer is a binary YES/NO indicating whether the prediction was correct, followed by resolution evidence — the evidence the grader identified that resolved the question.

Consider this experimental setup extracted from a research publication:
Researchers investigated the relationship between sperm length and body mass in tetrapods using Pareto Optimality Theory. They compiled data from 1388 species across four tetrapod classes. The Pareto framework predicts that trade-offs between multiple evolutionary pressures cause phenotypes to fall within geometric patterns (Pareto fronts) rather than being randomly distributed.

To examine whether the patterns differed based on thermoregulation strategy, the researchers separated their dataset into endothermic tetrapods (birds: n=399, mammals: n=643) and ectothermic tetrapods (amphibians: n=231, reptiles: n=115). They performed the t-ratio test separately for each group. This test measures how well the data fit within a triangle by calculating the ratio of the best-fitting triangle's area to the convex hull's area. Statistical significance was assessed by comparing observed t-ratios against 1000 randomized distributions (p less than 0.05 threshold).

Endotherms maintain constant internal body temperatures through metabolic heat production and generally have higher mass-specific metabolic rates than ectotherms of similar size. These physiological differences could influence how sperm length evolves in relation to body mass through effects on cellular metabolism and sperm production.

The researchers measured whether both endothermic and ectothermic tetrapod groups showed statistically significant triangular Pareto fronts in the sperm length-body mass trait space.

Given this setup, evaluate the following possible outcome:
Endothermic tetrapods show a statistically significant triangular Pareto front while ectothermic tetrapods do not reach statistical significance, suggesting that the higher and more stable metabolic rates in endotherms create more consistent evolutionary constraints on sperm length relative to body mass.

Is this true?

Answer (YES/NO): YES